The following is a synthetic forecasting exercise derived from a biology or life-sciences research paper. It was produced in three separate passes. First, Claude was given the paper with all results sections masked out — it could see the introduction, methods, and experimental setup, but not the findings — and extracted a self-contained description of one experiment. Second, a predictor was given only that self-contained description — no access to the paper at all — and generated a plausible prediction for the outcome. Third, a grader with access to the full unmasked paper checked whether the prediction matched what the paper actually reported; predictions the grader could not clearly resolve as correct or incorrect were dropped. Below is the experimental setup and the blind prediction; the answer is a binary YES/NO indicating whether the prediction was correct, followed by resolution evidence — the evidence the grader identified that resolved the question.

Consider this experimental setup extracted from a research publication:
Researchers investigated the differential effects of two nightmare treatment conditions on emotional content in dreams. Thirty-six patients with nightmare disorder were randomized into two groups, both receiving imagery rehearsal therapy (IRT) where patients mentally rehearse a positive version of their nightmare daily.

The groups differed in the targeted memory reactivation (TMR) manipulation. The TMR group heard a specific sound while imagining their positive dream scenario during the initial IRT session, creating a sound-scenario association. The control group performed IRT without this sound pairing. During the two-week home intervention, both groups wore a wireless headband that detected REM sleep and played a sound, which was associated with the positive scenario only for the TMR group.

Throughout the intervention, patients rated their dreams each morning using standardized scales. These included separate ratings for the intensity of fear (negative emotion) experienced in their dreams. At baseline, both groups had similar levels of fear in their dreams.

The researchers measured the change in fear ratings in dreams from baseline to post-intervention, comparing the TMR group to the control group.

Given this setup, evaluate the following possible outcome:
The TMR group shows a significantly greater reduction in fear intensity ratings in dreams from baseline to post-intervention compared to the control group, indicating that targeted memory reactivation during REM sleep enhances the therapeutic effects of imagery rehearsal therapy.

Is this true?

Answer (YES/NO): NO